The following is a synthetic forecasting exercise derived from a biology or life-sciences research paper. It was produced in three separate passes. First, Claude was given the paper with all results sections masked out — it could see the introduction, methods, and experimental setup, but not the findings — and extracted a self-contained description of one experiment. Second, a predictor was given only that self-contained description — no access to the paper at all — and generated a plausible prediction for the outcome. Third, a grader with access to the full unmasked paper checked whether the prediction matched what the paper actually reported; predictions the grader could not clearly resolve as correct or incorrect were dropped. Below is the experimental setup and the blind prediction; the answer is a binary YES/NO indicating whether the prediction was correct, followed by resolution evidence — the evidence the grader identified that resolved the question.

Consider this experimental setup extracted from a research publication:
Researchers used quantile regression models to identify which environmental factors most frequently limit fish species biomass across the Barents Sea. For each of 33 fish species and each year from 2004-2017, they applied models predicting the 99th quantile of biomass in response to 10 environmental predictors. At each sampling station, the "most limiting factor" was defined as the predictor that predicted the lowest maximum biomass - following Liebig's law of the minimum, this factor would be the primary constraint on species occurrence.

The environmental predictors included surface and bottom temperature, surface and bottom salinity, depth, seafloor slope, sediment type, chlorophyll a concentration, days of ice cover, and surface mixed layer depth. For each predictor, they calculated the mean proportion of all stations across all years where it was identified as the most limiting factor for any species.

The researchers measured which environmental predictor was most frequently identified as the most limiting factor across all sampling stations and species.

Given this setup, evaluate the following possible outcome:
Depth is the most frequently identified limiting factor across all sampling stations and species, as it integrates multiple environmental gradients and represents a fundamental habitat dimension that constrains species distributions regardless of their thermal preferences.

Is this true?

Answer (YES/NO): NO